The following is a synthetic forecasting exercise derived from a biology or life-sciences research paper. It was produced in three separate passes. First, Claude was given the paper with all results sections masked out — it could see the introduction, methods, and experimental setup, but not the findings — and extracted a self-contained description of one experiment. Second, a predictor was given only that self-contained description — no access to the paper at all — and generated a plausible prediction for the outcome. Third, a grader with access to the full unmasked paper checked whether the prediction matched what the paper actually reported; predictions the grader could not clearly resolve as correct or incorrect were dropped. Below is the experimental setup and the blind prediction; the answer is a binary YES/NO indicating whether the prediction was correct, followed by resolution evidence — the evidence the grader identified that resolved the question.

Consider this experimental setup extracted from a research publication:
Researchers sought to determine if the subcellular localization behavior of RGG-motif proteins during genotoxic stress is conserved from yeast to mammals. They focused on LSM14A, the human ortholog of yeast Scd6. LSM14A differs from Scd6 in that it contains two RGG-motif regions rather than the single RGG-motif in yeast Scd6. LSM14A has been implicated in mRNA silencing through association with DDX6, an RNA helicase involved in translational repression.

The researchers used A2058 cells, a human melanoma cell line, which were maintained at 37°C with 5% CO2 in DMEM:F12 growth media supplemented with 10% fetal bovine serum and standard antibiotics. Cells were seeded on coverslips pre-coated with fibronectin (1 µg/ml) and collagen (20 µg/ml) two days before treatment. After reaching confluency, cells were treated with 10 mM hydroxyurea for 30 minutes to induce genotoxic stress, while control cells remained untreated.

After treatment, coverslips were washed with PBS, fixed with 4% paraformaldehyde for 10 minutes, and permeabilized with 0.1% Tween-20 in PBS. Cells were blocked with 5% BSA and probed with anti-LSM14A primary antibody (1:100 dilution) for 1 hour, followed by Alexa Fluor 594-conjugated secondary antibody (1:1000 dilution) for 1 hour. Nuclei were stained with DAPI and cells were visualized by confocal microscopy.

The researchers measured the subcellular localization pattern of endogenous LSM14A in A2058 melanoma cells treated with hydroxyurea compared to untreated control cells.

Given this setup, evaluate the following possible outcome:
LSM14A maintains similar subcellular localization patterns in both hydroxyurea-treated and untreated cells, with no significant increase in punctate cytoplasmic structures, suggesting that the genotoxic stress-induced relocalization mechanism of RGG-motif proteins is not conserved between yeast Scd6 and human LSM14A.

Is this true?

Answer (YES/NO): NO